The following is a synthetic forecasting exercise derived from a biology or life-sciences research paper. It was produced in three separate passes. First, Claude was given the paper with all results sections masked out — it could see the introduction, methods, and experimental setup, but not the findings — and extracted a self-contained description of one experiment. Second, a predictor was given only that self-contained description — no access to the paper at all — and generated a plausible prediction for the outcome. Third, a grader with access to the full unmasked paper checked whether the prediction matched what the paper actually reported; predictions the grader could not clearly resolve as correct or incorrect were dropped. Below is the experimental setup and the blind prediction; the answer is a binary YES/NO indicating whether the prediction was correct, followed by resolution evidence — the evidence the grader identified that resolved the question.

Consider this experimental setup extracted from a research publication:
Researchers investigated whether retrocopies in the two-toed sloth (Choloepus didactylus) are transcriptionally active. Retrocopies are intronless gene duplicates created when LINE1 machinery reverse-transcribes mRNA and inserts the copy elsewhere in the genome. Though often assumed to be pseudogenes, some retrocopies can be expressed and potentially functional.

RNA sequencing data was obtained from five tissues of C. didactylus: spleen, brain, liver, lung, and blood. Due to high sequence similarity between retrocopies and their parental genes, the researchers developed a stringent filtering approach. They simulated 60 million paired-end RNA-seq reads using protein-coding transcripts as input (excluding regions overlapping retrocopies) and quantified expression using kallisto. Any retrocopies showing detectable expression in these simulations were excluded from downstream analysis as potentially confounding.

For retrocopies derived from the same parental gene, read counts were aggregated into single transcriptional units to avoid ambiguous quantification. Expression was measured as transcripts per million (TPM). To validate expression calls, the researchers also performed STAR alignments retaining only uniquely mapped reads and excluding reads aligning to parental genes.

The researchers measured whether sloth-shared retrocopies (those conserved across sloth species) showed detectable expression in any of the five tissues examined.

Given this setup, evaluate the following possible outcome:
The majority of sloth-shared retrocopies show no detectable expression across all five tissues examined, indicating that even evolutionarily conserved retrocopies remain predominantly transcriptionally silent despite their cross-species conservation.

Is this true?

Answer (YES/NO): NO